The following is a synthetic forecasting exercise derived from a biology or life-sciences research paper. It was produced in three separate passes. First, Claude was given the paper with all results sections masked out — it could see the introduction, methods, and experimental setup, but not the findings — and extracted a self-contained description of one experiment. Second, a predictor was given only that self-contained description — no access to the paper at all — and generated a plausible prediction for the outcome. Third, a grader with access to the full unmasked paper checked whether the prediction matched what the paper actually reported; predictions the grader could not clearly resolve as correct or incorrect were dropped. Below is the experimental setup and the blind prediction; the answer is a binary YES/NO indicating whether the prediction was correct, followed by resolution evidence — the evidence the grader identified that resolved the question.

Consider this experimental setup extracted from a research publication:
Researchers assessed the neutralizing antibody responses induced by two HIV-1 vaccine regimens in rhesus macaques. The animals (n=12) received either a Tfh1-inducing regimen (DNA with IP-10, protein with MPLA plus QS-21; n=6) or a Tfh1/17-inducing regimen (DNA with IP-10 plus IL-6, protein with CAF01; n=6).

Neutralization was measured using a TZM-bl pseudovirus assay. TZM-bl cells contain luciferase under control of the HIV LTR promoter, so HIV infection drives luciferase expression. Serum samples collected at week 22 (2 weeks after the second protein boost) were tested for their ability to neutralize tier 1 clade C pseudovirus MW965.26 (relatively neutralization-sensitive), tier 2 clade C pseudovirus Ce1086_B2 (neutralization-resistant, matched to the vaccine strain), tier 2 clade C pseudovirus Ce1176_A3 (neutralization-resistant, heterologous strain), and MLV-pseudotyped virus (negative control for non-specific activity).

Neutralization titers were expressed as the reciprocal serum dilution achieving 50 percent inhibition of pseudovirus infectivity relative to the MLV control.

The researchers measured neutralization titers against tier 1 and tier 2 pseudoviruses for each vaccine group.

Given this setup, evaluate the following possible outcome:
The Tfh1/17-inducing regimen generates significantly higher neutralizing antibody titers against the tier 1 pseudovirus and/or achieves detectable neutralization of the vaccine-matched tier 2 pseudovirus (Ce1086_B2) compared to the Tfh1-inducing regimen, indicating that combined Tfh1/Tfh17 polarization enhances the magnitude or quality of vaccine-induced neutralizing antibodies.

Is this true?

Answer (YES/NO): NO